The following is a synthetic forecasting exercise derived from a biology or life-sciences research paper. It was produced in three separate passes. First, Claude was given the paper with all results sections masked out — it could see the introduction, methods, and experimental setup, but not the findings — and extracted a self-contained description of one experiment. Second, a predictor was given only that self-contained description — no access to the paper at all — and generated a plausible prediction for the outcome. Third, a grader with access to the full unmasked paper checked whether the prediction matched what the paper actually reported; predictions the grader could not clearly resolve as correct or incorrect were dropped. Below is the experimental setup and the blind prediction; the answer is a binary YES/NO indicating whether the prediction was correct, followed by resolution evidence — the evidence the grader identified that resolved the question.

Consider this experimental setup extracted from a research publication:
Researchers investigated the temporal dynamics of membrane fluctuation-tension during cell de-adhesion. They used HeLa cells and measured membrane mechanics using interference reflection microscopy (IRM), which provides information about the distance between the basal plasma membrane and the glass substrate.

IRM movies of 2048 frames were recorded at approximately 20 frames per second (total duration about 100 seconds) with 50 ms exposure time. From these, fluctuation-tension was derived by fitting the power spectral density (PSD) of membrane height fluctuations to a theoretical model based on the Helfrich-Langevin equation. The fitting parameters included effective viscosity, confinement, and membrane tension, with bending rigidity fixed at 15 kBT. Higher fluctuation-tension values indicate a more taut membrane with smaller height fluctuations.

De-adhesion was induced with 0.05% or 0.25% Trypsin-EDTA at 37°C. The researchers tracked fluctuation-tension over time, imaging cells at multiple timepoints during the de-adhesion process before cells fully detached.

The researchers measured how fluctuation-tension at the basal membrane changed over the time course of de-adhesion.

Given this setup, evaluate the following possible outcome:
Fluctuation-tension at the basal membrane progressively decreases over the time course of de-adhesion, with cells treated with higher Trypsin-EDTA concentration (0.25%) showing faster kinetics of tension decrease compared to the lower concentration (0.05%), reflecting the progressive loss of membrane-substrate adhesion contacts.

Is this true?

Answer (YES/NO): NO